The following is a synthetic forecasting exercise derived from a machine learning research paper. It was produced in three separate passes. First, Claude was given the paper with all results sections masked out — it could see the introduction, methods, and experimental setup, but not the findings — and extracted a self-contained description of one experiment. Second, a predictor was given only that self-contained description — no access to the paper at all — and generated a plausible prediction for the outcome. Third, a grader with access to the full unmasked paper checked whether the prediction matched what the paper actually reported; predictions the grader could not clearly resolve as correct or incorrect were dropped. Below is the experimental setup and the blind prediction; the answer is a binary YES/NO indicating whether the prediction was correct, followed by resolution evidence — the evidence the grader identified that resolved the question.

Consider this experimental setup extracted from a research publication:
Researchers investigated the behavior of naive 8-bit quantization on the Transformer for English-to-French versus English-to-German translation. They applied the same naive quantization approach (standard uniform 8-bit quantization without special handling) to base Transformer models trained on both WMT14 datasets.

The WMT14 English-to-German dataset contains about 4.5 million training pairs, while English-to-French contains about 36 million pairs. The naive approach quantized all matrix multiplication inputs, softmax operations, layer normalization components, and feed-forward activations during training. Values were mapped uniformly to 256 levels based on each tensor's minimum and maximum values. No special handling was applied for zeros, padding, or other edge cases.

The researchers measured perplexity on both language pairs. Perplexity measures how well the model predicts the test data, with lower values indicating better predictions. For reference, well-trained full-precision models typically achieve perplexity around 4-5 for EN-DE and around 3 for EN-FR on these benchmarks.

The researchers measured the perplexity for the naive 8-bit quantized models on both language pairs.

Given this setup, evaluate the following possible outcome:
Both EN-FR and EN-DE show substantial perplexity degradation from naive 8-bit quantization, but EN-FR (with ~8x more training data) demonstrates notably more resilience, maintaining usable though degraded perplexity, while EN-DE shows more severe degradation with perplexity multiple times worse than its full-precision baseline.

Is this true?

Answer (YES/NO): NO